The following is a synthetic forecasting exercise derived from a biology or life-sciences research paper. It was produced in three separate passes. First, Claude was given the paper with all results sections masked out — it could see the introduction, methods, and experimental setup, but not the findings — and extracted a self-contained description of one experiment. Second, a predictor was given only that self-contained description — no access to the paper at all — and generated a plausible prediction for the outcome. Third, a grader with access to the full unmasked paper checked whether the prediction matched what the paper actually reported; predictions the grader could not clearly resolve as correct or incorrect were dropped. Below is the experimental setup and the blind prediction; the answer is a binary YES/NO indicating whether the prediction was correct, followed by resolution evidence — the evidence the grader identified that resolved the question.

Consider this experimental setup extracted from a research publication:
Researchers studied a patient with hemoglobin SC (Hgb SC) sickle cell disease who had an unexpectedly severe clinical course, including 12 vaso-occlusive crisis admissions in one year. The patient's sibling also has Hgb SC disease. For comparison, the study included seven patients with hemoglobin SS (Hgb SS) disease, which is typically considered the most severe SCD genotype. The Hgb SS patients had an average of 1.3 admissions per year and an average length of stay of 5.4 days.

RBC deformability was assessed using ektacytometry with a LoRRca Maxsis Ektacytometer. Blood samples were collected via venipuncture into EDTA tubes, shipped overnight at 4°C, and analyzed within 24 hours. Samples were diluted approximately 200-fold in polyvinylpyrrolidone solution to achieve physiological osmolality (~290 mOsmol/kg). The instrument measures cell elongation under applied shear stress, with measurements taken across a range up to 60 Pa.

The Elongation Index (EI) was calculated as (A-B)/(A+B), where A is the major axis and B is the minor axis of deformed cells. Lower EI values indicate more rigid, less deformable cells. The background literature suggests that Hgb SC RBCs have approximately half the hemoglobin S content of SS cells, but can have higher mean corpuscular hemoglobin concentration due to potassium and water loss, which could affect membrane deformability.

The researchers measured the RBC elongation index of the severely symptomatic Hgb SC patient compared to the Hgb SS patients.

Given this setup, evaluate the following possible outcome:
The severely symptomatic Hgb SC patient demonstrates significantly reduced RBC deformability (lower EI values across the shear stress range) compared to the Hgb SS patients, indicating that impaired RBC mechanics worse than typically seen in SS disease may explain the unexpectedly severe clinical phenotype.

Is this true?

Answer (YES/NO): YES